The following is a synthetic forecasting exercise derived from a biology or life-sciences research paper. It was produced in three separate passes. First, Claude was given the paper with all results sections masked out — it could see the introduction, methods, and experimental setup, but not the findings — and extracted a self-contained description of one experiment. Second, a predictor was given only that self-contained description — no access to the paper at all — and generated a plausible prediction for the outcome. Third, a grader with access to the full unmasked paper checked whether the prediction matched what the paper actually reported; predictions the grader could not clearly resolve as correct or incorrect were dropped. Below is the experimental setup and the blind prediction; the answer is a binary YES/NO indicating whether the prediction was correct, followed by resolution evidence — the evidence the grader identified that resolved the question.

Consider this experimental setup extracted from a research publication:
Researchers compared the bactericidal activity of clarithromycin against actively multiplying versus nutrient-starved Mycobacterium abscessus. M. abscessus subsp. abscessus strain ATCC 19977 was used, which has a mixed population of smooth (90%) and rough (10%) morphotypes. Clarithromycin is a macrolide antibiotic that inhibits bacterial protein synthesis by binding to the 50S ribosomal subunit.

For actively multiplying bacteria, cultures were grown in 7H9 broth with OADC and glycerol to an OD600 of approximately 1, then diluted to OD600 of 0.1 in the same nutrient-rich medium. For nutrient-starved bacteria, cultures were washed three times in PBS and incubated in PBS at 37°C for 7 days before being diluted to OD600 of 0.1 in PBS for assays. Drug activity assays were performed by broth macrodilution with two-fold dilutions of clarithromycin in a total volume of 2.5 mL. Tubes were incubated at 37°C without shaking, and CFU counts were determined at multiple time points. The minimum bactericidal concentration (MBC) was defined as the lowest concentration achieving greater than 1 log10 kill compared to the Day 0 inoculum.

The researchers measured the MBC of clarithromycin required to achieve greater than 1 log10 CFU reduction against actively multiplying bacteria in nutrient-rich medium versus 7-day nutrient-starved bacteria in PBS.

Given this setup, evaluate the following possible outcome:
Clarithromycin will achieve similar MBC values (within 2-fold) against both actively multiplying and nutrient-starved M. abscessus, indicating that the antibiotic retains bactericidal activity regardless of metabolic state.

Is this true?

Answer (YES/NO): NO